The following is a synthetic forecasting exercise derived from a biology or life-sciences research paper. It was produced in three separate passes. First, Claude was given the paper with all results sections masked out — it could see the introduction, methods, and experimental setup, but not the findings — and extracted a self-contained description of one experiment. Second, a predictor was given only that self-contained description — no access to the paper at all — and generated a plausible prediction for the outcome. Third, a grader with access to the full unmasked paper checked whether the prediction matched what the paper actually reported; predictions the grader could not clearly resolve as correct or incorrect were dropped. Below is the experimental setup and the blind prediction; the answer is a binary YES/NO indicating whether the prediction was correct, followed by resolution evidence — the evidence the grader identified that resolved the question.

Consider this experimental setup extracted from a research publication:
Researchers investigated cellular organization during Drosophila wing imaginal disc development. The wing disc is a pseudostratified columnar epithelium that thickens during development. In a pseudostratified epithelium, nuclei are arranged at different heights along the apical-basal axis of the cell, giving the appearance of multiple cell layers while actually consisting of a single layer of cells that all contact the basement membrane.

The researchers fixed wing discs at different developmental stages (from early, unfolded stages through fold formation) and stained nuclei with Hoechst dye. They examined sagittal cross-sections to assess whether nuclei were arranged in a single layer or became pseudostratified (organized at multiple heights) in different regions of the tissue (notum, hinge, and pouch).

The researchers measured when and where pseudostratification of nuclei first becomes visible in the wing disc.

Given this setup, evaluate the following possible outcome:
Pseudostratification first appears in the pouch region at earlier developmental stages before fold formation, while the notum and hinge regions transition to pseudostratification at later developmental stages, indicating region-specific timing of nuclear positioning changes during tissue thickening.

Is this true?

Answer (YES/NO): NO